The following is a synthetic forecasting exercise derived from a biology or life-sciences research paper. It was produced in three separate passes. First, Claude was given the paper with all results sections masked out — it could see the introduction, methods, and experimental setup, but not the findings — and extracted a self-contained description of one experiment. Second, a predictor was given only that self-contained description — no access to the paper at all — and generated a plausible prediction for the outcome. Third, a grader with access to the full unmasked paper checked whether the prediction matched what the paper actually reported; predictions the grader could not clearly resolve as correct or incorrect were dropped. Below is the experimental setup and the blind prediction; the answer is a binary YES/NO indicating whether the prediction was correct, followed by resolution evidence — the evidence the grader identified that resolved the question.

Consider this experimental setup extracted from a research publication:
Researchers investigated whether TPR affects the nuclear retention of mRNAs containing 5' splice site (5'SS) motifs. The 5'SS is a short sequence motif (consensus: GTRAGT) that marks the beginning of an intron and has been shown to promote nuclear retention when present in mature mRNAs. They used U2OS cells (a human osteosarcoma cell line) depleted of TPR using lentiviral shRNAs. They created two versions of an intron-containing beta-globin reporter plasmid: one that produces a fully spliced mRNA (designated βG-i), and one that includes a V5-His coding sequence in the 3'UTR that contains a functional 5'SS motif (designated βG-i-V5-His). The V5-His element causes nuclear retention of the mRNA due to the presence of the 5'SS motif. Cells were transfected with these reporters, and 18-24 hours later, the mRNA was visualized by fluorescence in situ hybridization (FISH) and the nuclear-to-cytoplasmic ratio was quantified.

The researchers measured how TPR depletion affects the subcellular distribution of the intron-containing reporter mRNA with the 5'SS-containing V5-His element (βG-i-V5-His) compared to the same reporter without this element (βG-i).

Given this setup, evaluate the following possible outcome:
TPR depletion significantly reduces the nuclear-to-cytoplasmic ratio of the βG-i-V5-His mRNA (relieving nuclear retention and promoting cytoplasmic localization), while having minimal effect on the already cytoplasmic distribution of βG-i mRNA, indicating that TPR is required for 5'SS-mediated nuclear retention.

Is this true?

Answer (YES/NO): NO